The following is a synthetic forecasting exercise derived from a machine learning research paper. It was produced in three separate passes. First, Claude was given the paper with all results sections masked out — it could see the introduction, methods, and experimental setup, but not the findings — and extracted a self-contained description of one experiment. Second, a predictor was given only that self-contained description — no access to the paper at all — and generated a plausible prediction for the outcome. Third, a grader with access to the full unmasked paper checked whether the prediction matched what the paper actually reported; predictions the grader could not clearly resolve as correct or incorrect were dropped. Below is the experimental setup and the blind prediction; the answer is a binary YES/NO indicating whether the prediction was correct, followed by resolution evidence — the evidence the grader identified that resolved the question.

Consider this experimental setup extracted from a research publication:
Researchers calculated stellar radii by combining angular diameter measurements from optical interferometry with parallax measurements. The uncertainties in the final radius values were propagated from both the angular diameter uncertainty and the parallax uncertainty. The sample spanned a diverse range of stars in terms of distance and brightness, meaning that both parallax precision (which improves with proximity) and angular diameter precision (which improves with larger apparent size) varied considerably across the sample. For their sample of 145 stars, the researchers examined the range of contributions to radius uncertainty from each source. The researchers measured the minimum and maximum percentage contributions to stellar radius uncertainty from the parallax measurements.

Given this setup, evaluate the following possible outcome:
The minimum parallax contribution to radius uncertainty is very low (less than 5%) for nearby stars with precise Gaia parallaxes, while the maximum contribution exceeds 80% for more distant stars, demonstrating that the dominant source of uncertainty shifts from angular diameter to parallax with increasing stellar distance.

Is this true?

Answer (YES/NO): NO